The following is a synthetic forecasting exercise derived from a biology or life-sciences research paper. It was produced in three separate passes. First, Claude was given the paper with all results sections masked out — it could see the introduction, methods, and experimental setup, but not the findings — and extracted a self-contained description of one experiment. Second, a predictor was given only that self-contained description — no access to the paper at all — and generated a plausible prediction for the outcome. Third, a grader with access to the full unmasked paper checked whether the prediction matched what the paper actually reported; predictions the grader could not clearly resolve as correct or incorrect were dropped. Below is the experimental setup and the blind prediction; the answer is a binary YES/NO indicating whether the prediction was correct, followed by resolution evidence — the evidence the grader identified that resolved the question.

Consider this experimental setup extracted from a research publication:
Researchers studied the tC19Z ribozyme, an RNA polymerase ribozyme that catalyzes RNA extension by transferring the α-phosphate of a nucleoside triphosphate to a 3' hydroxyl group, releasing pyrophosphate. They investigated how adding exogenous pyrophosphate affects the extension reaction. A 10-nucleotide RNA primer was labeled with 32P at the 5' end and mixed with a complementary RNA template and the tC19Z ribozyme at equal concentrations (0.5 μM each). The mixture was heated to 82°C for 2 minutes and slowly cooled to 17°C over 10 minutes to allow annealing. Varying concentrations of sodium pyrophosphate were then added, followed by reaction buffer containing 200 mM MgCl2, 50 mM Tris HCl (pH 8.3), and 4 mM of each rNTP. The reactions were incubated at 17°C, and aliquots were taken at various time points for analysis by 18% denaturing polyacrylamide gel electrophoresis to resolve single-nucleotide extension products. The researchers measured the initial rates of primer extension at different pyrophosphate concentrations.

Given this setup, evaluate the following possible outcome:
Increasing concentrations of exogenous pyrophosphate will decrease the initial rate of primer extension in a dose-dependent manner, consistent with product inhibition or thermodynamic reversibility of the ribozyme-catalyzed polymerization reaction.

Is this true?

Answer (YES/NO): YES